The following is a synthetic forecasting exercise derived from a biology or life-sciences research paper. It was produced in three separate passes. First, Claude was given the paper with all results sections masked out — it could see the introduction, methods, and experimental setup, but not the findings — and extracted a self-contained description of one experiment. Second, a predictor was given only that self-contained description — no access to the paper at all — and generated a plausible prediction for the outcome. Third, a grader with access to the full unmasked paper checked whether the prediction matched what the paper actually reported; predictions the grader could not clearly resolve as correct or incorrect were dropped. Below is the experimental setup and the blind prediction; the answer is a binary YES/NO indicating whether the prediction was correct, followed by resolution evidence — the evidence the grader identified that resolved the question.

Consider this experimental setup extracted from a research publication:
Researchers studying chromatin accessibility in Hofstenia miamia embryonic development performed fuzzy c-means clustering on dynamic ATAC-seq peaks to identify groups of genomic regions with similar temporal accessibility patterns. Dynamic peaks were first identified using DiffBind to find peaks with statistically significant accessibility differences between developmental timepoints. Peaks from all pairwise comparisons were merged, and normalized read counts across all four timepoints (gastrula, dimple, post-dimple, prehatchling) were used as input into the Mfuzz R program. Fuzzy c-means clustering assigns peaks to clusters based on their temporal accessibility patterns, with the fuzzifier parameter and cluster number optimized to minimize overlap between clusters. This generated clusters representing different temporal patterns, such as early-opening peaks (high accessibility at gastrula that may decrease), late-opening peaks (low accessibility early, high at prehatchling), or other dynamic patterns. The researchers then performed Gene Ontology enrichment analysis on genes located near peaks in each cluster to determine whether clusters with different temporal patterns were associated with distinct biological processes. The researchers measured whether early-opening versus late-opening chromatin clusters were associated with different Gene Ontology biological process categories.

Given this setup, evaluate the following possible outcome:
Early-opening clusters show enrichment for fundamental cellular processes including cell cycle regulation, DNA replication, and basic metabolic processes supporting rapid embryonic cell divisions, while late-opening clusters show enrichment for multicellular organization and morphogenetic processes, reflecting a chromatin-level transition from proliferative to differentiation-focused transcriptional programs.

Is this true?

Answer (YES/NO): NO